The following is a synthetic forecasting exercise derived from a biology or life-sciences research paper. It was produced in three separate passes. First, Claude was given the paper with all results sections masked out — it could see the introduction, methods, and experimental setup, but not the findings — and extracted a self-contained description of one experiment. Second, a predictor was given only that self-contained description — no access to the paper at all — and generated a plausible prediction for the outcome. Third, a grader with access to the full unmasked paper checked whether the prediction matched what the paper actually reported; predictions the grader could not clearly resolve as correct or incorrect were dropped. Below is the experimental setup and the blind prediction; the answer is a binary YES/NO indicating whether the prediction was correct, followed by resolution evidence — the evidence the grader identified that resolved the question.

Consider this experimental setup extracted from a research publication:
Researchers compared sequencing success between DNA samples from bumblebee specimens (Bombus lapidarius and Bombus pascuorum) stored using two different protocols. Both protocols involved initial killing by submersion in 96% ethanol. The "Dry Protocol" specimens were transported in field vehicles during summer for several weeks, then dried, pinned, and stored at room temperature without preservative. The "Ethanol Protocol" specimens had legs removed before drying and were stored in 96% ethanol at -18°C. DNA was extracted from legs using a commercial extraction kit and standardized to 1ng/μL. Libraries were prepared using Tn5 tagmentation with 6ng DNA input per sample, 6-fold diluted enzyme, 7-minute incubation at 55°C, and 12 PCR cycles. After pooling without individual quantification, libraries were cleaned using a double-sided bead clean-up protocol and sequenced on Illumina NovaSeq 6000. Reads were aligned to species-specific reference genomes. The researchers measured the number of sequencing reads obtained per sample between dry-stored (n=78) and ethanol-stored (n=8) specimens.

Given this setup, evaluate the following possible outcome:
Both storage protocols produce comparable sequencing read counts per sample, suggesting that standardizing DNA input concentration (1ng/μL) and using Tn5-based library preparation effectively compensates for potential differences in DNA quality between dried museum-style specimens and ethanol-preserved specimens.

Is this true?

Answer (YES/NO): NO